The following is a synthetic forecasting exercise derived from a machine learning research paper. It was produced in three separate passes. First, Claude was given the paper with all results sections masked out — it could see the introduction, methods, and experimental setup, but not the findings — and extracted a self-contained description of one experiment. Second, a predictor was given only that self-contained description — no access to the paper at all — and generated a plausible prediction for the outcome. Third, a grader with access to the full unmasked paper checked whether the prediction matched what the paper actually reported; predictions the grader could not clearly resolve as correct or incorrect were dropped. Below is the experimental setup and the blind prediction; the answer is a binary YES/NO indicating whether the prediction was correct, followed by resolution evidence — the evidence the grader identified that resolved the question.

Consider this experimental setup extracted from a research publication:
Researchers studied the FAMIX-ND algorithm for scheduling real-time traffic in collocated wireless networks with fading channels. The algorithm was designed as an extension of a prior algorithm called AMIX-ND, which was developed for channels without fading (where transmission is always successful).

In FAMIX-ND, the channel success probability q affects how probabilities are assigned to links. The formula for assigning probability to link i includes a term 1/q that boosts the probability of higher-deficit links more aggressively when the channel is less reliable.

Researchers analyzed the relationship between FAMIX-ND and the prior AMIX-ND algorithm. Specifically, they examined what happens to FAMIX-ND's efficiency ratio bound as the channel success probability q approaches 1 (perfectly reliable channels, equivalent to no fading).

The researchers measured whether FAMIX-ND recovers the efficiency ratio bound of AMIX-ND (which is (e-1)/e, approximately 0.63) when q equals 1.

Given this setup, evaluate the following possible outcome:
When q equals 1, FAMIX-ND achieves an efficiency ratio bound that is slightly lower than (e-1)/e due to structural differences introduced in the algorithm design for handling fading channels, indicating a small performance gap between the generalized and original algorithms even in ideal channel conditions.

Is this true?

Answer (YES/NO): NO